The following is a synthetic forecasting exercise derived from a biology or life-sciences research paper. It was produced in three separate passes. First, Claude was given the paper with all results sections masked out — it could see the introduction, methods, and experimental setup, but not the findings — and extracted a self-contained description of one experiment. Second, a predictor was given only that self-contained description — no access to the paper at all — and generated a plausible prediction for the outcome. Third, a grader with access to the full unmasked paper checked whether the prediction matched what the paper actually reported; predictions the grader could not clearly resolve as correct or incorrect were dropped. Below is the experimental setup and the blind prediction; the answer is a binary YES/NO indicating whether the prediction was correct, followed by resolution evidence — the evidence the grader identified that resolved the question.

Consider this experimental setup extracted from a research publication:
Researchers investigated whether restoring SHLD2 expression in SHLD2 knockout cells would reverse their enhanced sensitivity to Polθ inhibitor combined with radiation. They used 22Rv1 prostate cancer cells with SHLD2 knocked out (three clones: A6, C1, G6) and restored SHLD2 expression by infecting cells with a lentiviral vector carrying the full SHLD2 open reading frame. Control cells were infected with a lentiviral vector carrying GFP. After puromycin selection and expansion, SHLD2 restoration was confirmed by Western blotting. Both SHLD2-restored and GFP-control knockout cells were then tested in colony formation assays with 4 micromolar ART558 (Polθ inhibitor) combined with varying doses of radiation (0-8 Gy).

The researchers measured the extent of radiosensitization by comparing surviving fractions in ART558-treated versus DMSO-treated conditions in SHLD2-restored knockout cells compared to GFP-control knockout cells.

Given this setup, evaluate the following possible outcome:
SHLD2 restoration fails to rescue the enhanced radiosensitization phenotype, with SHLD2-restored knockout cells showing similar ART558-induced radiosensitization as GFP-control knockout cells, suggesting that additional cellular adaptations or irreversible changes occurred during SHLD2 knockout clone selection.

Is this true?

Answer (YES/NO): NO